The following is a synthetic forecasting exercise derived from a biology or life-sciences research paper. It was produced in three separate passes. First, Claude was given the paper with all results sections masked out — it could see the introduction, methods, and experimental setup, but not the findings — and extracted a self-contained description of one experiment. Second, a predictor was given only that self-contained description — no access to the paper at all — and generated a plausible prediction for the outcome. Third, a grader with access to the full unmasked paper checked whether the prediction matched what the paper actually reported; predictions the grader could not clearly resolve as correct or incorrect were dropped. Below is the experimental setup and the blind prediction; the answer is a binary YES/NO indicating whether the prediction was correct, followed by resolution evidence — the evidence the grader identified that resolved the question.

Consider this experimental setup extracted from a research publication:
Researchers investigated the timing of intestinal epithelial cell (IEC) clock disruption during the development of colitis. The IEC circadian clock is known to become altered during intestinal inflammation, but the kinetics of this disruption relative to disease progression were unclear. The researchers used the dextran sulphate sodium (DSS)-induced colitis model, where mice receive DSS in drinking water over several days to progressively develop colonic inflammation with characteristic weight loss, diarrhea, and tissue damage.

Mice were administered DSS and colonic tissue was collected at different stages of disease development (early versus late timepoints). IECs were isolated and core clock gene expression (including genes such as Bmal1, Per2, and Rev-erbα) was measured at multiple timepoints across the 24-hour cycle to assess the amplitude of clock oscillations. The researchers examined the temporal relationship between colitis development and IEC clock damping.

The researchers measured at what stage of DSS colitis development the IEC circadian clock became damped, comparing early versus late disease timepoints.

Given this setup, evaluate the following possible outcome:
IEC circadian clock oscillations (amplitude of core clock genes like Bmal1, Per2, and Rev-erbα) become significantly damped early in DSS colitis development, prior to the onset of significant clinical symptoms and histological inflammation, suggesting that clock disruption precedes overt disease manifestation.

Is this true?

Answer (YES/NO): YES